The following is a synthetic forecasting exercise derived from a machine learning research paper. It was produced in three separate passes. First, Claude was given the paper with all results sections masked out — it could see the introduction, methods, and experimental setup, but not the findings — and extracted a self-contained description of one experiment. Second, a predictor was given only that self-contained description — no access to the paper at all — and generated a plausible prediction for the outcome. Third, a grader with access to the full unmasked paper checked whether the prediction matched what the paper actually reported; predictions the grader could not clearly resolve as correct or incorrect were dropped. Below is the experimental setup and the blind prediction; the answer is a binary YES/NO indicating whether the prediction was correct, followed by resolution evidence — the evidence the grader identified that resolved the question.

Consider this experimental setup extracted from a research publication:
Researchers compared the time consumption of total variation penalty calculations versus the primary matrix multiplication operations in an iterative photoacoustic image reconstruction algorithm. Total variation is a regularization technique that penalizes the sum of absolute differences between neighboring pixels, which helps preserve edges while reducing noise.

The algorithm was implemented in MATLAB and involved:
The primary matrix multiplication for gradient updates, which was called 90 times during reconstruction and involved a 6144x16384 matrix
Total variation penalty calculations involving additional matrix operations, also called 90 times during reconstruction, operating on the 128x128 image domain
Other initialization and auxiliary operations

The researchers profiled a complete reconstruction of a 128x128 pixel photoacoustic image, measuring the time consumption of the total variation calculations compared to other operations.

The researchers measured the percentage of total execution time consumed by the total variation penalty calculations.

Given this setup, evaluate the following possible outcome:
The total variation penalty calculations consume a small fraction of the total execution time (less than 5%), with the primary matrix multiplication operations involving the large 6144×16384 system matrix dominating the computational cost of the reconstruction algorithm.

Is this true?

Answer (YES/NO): YES